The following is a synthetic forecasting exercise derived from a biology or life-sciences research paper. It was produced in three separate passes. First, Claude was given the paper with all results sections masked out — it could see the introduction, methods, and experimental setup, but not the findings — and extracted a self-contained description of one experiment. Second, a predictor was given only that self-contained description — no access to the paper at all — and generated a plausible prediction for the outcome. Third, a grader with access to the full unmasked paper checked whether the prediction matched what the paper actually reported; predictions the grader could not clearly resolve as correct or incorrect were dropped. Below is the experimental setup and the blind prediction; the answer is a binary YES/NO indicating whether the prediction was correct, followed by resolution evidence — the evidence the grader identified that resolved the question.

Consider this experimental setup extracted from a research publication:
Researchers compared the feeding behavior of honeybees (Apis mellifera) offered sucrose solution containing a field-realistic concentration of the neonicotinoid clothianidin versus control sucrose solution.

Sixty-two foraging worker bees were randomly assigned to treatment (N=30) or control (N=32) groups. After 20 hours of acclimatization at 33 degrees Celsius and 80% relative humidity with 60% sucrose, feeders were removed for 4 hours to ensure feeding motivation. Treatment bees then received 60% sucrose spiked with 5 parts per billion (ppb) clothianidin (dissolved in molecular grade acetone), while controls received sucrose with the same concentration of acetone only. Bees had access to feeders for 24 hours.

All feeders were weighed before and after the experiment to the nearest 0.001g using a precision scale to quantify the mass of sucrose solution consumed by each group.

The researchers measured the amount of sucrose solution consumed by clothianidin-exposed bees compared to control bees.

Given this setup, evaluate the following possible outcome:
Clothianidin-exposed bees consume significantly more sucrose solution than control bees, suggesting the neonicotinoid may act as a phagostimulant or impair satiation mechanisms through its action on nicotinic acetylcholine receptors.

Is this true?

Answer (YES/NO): NO